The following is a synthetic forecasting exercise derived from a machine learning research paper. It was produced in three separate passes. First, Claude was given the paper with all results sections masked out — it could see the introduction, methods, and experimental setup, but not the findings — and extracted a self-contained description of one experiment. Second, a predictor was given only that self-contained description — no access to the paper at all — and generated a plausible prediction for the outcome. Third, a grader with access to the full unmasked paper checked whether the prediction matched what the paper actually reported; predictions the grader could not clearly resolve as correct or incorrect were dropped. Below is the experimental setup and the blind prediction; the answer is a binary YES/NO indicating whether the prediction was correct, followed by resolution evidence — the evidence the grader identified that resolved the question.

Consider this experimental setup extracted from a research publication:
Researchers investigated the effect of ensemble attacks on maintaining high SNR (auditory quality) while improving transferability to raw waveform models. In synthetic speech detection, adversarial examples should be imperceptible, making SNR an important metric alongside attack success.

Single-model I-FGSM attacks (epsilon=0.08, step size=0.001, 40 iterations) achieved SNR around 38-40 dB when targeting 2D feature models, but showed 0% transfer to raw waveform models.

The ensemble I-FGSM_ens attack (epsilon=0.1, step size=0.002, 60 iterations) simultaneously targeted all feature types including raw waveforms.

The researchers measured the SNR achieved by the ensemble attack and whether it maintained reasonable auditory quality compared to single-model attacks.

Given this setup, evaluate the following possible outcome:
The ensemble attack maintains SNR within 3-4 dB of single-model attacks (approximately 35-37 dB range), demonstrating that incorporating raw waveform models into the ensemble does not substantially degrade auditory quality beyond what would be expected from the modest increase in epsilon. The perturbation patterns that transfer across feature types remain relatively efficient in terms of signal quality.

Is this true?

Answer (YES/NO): NO